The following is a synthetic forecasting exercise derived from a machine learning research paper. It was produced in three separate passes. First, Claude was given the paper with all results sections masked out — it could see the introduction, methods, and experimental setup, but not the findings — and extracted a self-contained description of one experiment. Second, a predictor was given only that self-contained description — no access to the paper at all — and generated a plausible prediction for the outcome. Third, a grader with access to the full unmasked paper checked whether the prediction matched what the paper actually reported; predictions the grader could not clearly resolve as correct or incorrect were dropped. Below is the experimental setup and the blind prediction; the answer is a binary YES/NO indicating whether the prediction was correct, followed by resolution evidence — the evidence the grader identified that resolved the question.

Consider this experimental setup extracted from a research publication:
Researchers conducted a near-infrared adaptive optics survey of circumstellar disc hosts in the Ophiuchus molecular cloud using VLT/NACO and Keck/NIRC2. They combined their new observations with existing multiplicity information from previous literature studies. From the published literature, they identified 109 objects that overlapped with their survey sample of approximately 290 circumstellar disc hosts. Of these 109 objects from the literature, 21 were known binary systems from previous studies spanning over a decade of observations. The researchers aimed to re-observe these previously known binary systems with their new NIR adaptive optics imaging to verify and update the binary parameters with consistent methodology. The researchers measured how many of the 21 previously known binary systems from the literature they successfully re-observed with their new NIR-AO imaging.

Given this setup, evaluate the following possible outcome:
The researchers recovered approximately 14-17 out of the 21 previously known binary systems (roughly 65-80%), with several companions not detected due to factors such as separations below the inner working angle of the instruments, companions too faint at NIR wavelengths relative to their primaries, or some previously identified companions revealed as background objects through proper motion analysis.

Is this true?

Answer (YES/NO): YES